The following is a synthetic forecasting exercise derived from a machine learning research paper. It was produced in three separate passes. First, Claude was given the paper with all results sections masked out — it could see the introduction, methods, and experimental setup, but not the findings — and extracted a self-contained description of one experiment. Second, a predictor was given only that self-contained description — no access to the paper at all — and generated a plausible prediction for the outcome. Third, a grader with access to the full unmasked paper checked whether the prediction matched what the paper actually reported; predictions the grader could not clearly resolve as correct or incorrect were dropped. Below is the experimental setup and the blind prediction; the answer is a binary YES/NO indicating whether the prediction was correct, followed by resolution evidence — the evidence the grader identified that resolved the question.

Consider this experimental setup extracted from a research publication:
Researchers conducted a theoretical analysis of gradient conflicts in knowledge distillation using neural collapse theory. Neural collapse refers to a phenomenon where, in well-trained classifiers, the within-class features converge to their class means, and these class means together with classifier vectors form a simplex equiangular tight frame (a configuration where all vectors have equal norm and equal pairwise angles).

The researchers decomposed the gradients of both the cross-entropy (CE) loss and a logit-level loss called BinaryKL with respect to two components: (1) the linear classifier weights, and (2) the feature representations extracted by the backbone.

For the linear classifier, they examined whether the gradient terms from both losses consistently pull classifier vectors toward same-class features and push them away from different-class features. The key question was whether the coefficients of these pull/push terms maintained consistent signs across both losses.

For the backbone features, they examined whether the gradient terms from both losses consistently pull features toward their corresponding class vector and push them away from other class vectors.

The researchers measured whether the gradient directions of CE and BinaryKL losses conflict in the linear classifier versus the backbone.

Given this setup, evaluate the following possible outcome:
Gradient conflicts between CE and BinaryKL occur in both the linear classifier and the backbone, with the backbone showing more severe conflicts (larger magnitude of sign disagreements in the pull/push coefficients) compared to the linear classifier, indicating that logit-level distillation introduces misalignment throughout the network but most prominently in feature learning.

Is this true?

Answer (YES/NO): NO